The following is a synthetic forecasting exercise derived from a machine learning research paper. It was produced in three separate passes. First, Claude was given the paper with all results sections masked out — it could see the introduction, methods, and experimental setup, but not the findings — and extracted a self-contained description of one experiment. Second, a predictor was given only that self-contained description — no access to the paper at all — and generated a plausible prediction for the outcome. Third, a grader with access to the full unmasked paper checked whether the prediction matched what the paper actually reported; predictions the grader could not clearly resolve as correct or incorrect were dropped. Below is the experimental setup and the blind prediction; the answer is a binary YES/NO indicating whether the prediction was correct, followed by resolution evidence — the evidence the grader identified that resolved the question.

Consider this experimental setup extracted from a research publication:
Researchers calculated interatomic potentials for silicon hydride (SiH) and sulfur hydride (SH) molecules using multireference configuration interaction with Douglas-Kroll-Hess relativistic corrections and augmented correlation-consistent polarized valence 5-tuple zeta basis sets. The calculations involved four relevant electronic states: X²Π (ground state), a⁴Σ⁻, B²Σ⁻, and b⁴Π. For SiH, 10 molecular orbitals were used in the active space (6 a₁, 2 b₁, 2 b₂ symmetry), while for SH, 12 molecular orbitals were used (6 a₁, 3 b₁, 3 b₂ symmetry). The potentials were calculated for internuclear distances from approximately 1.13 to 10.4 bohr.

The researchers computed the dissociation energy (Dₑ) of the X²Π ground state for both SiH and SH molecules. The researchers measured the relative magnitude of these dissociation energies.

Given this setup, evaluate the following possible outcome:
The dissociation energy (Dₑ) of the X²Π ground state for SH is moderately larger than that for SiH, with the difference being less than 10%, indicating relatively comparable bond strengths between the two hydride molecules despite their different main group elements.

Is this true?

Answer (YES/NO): NO